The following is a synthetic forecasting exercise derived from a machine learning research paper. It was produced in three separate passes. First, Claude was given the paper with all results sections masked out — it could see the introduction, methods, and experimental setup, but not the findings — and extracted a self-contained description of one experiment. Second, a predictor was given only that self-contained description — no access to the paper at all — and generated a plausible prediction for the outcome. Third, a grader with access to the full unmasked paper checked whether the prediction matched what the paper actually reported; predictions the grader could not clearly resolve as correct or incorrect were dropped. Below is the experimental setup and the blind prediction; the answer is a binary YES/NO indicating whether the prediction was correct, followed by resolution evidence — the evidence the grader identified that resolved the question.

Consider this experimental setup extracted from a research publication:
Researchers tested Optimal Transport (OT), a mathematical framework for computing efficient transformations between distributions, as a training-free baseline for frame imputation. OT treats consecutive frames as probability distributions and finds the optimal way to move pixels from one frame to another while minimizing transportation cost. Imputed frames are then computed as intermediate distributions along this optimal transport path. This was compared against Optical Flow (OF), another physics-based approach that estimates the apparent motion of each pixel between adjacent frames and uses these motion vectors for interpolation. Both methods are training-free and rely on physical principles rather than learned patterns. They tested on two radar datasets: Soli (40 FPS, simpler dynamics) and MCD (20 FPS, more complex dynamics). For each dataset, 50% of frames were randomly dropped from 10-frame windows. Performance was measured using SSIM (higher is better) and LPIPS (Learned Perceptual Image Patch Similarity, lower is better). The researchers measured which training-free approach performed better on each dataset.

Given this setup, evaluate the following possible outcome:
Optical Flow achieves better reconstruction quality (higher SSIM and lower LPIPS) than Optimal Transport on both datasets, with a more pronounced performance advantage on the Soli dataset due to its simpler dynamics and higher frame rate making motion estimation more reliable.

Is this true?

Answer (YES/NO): YES